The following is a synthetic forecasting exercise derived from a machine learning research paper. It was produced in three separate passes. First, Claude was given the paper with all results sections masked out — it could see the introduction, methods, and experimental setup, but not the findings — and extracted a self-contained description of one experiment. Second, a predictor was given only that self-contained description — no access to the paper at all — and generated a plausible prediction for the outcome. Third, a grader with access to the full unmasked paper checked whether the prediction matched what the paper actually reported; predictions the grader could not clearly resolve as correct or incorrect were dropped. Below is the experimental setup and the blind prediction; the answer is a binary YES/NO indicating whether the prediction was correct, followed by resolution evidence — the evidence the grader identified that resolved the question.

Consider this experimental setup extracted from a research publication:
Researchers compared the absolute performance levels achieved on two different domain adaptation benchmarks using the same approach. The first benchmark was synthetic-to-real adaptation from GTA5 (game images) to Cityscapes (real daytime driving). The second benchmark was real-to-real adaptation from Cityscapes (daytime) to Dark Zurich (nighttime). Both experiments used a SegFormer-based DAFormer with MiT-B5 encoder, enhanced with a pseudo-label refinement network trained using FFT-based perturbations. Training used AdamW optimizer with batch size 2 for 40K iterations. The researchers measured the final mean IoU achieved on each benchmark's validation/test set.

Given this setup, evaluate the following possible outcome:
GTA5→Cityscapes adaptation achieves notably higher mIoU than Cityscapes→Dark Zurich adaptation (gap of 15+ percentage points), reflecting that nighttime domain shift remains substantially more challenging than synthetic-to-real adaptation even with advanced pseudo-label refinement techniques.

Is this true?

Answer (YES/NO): NO